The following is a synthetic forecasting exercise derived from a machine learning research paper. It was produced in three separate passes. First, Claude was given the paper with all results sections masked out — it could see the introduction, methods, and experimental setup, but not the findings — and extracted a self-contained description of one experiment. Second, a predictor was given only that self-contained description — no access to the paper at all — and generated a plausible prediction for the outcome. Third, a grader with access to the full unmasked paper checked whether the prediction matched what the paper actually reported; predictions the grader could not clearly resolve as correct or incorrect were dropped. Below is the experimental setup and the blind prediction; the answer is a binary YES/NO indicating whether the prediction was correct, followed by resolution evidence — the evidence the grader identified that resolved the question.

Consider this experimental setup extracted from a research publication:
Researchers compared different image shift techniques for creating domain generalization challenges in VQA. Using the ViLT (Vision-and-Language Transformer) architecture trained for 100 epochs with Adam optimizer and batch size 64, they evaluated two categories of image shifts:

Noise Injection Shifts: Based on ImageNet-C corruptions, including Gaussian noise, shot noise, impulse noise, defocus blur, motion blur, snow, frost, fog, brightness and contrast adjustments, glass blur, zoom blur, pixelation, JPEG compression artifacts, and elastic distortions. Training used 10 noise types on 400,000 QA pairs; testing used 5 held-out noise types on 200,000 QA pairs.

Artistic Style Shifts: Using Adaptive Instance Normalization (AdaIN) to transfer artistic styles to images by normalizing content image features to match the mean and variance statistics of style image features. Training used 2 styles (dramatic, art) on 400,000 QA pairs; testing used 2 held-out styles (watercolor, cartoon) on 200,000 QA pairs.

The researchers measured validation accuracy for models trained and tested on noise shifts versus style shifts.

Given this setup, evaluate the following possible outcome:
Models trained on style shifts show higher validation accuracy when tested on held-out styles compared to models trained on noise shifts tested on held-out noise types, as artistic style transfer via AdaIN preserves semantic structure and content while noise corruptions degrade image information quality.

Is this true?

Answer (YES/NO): NO